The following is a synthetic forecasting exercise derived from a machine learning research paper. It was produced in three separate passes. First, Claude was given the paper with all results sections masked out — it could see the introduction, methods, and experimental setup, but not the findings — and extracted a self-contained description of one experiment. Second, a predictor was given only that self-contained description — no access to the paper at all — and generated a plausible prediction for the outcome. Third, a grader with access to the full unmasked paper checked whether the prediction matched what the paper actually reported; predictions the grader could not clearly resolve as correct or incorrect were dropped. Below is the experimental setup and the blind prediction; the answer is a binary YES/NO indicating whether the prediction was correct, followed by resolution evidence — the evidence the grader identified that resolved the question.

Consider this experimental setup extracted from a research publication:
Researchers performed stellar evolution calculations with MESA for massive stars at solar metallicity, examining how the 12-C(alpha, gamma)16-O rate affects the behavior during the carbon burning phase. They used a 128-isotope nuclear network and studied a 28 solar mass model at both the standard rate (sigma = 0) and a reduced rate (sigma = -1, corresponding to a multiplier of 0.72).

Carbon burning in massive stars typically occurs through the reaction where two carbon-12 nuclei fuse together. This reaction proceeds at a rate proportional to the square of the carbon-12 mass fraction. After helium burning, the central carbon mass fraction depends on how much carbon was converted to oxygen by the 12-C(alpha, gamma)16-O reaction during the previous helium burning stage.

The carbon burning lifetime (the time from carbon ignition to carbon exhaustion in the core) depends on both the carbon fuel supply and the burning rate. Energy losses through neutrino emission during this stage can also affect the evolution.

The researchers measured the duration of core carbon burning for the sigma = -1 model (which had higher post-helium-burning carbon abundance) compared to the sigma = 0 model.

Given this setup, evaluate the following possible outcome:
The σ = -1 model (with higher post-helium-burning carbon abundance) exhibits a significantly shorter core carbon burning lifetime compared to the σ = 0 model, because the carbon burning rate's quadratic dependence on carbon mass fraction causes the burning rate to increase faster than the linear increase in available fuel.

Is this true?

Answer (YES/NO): NO